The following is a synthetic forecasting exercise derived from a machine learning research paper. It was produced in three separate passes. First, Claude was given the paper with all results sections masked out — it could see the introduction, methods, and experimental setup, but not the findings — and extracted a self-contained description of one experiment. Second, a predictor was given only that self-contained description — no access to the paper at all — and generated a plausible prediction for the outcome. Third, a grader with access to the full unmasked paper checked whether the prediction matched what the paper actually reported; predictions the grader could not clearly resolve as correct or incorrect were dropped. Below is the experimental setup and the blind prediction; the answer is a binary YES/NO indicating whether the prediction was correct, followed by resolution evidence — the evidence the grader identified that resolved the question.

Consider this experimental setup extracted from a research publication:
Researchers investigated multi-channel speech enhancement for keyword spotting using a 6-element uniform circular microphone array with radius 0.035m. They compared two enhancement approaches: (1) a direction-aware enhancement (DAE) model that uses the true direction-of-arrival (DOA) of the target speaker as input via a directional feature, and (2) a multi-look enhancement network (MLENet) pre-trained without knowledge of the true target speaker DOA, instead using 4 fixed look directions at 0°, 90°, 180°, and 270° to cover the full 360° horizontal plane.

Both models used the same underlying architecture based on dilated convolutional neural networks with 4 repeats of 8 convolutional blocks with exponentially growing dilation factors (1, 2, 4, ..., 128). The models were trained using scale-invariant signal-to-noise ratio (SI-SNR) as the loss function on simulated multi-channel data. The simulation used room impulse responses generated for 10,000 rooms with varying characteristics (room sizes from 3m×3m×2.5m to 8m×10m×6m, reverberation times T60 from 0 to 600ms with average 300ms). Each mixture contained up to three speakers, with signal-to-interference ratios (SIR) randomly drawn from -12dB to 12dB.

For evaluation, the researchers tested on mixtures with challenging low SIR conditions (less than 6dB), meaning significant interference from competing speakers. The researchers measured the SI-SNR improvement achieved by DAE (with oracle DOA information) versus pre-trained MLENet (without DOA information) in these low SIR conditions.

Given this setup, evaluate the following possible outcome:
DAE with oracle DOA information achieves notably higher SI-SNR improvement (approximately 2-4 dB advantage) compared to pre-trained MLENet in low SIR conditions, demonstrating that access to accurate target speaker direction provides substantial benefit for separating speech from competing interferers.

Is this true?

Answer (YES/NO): YES